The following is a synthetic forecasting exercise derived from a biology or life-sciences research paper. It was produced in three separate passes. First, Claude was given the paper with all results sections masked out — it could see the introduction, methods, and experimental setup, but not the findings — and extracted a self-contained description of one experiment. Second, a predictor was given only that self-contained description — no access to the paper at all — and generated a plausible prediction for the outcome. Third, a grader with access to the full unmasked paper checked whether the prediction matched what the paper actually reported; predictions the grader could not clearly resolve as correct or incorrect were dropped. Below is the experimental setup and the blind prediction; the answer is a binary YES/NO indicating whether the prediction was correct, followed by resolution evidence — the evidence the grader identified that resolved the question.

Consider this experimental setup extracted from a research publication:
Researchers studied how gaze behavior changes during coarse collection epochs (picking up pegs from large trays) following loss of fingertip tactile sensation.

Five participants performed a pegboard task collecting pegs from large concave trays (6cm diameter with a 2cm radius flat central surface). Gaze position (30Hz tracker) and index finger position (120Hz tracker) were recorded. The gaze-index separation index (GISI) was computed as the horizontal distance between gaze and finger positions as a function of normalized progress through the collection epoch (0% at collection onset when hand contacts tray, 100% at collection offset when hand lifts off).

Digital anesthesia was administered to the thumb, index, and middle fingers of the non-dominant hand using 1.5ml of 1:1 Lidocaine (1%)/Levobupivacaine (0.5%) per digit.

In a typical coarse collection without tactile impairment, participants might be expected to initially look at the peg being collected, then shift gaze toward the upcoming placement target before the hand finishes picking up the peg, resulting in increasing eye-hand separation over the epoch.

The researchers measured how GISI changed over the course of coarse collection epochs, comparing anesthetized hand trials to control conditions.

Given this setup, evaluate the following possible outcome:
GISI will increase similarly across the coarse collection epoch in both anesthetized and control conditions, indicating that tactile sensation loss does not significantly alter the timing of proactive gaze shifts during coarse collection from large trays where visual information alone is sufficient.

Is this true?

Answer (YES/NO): NO